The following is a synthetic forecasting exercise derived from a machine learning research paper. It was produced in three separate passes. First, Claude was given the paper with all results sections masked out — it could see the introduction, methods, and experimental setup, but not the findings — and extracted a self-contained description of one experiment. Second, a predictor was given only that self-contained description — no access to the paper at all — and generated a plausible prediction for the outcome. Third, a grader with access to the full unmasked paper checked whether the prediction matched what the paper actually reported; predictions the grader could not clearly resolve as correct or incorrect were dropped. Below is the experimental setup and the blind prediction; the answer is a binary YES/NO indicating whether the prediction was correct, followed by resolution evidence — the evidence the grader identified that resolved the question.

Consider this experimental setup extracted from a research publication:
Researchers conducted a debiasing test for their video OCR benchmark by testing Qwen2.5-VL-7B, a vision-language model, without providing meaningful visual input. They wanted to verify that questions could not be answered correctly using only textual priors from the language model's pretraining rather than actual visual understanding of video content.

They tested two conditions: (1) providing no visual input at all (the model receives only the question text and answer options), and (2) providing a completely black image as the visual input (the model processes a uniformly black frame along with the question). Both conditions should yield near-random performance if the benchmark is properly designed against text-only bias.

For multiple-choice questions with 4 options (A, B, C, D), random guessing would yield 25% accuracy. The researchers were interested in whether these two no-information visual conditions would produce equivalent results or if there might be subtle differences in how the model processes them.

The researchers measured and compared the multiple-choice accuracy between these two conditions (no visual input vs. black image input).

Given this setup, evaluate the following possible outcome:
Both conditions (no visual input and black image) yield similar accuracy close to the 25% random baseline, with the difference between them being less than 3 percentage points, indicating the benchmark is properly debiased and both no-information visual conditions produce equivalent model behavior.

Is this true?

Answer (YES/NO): YES